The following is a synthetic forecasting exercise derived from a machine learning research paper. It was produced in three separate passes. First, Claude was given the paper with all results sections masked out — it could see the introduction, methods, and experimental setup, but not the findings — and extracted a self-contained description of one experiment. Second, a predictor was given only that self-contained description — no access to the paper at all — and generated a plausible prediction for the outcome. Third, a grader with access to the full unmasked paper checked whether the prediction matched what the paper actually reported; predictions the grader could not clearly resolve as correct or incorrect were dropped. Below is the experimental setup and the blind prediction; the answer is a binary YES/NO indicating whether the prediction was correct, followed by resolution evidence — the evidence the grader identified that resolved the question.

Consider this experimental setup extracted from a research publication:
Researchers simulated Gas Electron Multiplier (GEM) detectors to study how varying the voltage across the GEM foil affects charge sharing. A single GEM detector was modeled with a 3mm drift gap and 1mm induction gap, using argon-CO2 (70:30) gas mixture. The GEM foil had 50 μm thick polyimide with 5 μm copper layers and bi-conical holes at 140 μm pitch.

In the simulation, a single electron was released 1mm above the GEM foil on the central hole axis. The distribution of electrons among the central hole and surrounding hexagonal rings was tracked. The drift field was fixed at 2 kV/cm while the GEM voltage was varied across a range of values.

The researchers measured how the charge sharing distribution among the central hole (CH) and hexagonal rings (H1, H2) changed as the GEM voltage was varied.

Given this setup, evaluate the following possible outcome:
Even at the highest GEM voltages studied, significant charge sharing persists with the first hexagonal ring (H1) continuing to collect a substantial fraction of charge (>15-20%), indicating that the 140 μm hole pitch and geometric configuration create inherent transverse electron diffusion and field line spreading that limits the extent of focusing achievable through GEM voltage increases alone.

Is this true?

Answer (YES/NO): YES